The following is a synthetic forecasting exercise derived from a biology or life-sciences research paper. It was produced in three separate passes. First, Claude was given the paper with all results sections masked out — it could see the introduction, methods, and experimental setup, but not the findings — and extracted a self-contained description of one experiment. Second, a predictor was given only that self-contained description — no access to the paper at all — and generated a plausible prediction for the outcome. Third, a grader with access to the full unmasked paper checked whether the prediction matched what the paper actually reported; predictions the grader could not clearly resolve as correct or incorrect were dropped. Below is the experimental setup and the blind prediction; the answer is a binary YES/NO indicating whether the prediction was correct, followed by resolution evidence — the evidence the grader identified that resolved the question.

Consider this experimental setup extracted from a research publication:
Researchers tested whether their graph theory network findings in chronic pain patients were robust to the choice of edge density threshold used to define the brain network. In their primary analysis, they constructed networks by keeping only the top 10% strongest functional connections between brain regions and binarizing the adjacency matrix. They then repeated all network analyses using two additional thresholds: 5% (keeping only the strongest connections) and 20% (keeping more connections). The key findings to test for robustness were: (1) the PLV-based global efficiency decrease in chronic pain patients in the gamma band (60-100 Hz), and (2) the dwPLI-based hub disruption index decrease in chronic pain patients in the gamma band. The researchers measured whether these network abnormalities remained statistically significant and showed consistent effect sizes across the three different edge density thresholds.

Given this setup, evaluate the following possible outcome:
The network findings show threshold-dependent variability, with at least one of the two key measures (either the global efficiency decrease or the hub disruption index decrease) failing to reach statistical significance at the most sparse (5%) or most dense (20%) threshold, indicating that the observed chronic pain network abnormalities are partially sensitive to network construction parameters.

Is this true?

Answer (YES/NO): NO